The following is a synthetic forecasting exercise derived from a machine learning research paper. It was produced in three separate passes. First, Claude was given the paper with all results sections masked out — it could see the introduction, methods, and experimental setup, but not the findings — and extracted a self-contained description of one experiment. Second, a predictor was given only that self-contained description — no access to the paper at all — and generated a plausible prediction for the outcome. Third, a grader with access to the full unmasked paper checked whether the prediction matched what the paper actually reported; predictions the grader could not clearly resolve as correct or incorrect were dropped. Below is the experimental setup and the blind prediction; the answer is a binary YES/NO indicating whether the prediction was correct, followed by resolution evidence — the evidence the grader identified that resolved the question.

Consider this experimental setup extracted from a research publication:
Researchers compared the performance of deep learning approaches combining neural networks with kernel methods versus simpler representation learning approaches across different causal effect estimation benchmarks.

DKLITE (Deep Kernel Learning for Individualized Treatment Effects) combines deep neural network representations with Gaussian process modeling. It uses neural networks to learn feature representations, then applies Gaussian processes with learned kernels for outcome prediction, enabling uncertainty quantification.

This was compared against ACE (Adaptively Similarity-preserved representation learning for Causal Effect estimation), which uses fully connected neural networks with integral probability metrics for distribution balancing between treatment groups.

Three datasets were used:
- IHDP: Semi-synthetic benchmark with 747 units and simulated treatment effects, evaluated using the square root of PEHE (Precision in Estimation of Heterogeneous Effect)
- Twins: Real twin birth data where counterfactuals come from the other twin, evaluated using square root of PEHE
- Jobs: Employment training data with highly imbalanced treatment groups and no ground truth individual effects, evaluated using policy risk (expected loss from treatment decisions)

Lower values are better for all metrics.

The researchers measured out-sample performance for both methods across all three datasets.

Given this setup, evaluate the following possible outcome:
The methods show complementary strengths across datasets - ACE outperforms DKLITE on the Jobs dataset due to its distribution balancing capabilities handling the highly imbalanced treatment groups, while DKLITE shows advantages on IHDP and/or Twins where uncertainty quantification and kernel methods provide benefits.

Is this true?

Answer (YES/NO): NO